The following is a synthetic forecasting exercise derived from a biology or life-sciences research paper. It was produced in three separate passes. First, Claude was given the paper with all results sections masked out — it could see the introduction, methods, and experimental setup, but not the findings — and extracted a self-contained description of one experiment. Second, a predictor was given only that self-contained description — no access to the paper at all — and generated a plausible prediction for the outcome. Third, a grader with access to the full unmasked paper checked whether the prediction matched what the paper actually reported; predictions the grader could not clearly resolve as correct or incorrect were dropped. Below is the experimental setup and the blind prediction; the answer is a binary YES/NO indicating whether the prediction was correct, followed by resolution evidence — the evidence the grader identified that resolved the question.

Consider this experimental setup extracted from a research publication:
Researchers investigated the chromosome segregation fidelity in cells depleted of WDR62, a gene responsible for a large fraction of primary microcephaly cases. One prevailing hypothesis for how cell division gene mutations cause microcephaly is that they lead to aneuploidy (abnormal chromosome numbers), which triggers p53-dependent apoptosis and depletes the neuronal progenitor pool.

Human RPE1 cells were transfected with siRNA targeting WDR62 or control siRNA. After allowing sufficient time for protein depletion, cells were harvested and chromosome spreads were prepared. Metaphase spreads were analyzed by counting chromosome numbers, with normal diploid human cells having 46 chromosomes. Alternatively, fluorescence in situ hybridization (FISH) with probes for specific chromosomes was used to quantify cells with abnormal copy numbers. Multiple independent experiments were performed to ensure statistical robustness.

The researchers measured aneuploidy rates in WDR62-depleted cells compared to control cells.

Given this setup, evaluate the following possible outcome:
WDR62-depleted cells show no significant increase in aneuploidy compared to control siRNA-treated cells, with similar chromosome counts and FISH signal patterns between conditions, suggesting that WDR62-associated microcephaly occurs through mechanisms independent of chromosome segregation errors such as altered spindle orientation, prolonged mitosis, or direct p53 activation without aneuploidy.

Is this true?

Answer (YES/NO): YES